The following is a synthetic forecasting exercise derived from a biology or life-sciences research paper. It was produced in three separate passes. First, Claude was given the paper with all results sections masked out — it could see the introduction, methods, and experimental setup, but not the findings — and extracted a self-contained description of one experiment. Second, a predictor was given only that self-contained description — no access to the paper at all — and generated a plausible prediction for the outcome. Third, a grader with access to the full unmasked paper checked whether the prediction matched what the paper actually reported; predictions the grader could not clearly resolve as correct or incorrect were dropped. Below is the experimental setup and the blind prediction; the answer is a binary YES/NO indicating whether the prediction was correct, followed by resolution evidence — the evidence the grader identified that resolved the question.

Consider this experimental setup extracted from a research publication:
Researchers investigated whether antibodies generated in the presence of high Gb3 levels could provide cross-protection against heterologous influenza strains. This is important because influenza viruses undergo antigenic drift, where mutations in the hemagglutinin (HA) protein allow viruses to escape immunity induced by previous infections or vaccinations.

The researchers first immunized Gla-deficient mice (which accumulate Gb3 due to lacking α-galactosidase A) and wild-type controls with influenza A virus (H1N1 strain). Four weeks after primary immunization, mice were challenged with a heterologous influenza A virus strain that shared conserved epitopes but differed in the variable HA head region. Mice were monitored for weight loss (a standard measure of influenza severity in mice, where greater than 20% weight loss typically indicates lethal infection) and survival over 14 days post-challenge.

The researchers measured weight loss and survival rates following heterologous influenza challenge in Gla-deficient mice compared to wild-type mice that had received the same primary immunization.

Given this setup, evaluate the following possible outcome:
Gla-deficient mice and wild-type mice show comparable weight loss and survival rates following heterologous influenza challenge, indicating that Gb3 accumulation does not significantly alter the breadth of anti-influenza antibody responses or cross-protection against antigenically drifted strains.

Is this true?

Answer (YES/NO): NO